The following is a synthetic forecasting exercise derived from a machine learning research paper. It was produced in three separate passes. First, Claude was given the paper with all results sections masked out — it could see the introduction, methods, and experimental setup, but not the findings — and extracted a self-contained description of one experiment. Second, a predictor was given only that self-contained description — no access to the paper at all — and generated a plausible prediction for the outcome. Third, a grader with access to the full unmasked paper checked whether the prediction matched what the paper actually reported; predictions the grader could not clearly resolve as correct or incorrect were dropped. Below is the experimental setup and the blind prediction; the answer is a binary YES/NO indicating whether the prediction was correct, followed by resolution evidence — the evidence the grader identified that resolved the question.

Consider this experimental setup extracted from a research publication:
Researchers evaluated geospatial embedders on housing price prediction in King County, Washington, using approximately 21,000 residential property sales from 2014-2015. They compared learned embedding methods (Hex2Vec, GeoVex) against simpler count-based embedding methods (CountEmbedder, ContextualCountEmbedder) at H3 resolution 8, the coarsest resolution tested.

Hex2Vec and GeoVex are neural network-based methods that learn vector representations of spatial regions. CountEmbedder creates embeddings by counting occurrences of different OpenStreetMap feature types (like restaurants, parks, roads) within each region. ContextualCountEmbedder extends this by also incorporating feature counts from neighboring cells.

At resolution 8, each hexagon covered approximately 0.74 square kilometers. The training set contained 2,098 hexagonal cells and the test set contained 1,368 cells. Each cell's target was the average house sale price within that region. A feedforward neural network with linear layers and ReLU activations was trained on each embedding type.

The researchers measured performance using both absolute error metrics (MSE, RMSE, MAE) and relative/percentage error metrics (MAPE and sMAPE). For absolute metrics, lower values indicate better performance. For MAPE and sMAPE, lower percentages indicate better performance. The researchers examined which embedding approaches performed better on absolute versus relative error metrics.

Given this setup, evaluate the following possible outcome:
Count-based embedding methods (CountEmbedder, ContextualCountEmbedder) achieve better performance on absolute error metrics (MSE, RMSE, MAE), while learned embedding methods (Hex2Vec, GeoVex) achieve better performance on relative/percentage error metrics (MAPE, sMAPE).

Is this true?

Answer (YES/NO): NO